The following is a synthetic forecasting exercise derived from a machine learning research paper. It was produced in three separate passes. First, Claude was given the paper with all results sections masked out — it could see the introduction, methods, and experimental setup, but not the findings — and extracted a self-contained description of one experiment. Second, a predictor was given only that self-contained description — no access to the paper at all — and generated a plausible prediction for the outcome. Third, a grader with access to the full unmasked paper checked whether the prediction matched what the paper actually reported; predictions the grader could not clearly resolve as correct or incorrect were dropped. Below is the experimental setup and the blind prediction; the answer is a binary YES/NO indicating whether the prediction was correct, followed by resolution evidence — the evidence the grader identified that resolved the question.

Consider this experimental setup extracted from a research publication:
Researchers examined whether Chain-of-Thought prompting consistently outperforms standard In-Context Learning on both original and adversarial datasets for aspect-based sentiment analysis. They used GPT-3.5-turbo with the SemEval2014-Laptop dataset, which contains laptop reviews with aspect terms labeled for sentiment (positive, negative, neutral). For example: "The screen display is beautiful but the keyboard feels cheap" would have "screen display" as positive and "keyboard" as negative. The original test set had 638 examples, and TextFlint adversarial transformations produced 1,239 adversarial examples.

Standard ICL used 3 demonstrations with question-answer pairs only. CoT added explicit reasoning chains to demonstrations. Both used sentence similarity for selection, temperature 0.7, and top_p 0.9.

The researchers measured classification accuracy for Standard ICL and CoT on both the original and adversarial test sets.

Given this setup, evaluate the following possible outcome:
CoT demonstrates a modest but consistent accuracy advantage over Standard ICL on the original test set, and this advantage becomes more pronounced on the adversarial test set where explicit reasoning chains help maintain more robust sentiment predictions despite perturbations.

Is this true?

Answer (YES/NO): NO